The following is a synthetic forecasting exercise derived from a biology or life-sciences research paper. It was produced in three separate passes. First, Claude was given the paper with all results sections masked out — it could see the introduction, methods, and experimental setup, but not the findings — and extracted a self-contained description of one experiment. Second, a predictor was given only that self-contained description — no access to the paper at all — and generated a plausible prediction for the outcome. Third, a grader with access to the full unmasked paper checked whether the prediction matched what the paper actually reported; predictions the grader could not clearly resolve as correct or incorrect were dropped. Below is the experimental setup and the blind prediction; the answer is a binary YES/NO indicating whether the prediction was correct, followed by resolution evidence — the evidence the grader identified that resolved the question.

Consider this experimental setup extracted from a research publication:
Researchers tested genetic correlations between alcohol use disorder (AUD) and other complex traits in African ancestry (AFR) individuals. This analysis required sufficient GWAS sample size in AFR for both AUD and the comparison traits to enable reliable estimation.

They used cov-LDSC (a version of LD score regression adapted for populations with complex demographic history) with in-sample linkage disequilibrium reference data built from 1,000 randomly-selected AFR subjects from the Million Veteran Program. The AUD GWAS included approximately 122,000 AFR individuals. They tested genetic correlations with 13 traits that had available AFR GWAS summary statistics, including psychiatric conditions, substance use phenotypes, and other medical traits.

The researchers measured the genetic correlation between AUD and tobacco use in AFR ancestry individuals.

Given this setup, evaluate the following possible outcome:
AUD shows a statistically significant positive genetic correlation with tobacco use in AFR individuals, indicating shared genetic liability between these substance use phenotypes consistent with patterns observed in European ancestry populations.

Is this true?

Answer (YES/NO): YES